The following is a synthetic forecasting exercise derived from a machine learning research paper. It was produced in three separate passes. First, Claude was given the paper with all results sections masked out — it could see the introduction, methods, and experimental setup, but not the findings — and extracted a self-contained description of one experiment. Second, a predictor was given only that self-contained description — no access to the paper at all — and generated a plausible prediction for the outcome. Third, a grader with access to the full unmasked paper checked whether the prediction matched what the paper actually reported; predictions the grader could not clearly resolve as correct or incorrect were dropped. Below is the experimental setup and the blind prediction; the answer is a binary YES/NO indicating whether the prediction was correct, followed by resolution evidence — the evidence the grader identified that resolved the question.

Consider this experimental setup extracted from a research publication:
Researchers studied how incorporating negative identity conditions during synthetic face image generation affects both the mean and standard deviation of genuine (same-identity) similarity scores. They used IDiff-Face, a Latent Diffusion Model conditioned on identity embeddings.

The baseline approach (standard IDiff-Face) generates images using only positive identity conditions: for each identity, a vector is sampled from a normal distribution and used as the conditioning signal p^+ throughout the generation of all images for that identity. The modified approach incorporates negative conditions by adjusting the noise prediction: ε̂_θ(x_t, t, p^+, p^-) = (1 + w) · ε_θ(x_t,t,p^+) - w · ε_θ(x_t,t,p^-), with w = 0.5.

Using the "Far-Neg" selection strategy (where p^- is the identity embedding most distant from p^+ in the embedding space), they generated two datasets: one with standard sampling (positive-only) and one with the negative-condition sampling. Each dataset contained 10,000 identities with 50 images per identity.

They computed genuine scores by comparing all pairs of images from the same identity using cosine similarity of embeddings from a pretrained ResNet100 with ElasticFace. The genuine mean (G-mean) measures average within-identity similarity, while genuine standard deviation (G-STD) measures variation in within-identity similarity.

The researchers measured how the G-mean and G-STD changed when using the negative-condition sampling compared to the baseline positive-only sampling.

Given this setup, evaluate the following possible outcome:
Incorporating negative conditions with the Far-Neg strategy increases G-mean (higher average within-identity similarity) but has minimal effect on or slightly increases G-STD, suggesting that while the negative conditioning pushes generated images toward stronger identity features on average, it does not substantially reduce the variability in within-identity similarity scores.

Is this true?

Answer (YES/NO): YES